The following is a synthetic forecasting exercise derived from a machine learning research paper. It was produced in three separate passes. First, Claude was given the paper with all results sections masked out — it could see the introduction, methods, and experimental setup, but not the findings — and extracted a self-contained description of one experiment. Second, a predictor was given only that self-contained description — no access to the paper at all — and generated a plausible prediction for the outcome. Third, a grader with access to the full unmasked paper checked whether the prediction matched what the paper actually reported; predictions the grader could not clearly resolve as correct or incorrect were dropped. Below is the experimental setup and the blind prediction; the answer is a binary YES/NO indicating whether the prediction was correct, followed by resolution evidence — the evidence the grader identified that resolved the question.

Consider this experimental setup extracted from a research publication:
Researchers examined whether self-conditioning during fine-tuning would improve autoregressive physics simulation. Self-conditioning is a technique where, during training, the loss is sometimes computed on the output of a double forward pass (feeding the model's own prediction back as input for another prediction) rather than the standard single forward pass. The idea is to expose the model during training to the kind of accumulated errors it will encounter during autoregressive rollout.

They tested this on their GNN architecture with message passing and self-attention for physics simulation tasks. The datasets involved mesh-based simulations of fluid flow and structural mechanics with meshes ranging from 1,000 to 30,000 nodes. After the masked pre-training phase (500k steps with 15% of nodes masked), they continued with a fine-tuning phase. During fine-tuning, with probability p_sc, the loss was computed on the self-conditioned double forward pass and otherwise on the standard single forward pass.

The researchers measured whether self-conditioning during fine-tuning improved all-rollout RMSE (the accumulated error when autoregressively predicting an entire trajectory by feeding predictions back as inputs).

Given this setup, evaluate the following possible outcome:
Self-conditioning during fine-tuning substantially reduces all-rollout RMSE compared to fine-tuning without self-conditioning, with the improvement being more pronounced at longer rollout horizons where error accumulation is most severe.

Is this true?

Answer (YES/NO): NO